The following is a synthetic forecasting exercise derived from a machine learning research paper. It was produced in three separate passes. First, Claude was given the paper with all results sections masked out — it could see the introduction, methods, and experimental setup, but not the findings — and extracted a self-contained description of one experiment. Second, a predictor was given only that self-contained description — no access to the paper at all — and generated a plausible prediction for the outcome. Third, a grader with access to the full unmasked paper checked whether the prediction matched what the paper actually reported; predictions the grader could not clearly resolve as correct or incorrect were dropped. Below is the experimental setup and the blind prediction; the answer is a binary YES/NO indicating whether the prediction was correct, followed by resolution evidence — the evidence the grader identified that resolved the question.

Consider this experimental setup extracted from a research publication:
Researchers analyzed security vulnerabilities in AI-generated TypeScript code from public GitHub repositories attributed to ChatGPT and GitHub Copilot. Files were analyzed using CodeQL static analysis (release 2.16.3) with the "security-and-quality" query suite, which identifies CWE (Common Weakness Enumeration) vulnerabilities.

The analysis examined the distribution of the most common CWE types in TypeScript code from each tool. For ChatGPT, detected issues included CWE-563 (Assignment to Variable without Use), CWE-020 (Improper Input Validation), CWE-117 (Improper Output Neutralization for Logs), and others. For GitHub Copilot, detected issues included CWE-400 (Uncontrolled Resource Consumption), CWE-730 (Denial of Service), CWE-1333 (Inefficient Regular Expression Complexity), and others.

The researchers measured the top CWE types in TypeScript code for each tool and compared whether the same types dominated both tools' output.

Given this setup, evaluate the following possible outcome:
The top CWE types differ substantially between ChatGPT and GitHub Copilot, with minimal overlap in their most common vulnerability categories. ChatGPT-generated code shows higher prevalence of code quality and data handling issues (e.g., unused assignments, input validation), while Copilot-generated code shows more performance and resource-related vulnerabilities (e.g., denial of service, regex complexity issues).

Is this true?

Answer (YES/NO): YES